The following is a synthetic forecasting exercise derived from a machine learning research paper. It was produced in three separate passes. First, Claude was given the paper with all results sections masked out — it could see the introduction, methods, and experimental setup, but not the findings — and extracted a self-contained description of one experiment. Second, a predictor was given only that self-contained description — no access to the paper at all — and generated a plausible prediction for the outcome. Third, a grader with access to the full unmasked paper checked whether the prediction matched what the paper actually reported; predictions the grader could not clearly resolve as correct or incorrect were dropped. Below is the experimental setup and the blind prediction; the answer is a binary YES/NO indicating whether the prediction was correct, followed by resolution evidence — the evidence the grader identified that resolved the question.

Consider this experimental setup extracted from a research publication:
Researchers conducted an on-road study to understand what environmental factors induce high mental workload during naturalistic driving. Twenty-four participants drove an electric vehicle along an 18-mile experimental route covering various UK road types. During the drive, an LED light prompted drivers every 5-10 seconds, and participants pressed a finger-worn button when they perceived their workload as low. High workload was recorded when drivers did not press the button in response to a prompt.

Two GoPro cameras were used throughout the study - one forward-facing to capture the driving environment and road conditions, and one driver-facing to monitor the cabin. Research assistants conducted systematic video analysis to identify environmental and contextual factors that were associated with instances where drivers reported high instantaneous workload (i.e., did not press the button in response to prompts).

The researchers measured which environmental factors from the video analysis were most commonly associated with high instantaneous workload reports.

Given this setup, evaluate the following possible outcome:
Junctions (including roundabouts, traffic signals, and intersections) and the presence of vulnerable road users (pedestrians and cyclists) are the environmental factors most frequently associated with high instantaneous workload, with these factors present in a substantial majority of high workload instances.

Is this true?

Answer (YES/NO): NO